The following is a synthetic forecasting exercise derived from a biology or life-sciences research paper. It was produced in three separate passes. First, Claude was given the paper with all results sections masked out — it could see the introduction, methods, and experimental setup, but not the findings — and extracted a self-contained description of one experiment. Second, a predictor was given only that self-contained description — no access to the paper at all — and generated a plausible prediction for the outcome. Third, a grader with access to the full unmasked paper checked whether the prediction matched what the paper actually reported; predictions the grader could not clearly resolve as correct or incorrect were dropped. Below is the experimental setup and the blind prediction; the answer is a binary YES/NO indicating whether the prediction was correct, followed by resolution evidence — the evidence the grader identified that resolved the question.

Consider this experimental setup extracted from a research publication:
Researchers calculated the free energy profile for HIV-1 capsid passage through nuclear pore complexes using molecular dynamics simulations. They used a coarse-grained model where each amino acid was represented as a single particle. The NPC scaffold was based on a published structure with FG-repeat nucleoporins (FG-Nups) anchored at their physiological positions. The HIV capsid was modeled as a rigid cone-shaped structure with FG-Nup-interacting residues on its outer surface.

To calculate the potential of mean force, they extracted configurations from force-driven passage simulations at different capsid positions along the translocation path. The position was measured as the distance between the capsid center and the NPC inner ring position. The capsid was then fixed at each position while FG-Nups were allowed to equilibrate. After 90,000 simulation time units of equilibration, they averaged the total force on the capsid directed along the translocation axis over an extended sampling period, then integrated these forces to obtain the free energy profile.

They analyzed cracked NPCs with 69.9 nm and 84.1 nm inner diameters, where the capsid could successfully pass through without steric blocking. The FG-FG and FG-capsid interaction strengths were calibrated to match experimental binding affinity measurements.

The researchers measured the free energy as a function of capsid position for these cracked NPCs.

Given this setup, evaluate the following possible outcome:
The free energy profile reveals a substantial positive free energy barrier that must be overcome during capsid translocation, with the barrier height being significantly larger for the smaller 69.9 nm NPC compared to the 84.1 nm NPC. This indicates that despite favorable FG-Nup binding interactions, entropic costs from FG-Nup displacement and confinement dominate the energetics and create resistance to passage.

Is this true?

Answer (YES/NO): NO